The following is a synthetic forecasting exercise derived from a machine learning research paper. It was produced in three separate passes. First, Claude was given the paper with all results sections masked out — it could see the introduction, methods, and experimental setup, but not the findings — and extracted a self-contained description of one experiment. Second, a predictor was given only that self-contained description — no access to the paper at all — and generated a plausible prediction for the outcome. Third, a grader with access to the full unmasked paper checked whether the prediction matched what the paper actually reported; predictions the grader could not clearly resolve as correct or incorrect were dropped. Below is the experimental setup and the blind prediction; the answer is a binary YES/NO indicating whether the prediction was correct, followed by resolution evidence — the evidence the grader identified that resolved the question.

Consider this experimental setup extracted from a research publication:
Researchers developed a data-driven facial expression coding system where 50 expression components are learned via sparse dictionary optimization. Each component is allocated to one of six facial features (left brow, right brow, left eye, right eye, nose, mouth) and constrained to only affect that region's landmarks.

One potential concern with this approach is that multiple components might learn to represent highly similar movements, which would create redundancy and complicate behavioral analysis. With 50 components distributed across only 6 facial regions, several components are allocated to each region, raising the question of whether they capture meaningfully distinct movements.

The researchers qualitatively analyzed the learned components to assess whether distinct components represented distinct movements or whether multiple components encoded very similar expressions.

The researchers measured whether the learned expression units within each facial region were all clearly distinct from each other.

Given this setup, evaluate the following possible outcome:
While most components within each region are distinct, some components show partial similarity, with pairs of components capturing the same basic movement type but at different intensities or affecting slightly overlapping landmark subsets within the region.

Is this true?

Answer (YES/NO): NO